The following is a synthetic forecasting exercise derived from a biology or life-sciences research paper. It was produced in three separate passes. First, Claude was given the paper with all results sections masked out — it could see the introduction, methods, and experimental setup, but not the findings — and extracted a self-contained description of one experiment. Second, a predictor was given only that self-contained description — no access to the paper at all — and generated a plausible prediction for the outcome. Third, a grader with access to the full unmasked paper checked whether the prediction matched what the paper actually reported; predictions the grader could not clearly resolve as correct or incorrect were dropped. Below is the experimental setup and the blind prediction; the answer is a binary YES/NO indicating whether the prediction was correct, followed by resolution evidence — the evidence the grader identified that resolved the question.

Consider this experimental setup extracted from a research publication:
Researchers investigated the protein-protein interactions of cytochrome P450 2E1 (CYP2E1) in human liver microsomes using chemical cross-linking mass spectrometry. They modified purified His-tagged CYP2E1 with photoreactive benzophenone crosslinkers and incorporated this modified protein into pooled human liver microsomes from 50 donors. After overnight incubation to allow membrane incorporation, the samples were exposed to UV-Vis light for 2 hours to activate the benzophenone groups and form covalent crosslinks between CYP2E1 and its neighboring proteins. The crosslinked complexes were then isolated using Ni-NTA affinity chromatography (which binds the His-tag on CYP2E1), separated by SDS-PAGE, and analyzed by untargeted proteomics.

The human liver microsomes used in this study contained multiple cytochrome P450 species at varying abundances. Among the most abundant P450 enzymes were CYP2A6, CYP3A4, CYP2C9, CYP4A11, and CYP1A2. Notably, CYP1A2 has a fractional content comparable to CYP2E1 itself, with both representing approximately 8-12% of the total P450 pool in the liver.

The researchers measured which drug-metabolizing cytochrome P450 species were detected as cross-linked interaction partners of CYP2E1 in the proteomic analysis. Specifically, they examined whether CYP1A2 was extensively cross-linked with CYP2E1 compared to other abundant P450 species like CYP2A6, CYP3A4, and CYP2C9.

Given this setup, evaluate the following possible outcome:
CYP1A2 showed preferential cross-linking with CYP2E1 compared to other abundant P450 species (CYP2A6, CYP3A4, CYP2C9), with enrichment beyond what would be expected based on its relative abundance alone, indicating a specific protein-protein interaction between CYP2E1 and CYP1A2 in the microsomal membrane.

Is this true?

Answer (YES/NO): NO